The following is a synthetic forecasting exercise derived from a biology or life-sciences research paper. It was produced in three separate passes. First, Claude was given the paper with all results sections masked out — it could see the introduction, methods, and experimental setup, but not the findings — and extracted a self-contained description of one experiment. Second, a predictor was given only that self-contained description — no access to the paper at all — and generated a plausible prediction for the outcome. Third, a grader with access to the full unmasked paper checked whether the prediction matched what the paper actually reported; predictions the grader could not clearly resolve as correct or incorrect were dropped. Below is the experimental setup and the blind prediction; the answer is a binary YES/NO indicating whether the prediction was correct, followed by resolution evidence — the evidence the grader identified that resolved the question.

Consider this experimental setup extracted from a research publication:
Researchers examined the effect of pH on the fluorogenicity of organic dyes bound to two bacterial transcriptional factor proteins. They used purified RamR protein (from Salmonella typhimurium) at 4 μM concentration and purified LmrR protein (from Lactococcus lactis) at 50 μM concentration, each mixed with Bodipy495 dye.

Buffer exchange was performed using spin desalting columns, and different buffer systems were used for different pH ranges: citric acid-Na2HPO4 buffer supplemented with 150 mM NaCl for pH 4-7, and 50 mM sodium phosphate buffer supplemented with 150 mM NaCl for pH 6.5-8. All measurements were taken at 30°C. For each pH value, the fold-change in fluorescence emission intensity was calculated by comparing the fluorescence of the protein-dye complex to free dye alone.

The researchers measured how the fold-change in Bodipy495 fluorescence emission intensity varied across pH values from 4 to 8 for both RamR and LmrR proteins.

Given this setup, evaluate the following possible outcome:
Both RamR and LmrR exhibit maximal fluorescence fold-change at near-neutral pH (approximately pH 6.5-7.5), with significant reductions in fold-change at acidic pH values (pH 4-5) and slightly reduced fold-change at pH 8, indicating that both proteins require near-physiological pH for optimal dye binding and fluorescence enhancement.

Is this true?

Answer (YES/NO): NO